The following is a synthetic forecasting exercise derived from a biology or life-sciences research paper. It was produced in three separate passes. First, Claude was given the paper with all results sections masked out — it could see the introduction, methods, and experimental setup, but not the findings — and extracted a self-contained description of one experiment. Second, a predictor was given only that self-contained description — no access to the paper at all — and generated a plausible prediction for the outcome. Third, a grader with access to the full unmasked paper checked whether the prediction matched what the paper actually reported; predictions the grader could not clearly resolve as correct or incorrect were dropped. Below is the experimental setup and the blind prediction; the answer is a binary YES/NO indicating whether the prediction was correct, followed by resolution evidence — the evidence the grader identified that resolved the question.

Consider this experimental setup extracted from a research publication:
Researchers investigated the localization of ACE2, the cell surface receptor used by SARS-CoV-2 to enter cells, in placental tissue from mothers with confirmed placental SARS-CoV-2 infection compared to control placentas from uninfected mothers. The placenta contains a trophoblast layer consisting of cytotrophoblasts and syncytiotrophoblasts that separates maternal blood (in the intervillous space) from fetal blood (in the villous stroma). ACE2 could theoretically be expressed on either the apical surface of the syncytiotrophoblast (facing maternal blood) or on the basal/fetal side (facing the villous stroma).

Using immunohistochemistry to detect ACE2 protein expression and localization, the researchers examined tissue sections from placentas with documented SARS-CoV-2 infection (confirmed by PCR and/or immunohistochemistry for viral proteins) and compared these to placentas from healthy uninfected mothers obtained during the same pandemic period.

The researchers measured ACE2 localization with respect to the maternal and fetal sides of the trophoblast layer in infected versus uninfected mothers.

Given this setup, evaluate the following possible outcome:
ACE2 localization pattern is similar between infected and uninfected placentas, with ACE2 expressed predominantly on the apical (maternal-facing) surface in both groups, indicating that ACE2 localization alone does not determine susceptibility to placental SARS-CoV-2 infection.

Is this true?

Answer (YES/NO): NO